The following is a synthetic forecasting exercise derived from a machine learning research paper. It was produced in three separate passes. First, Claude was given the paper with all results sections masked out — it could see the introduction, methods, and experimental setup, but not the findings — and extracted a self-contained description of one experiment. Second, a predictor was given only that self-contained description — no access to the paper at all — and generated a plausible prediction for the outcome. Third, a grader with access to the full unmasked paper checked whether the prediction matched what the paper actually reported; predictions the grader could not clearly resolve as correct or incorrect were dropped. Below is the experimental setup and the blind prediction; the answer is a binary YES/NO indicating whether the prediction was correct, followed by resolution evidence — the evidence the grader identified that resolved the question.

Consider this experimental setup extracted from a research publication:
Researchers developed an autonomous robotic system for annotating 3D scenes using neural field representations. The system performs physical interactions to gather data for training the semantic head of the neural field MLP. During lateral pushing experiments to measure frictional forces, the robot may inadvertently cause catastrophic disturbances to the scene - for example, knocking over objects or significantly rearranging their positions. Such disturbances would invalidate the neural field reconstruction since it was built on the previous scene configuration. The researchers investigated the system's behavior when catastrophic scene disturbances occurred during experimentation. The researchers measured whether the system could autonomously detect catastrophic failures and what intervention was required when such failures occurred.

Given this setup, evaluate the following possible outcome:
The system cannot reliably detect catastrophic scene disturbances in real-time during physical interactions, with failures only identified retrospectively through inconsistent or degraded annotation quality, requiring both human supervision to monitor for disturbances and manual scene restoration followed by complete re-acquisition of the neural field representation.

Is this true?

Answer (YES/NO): NO